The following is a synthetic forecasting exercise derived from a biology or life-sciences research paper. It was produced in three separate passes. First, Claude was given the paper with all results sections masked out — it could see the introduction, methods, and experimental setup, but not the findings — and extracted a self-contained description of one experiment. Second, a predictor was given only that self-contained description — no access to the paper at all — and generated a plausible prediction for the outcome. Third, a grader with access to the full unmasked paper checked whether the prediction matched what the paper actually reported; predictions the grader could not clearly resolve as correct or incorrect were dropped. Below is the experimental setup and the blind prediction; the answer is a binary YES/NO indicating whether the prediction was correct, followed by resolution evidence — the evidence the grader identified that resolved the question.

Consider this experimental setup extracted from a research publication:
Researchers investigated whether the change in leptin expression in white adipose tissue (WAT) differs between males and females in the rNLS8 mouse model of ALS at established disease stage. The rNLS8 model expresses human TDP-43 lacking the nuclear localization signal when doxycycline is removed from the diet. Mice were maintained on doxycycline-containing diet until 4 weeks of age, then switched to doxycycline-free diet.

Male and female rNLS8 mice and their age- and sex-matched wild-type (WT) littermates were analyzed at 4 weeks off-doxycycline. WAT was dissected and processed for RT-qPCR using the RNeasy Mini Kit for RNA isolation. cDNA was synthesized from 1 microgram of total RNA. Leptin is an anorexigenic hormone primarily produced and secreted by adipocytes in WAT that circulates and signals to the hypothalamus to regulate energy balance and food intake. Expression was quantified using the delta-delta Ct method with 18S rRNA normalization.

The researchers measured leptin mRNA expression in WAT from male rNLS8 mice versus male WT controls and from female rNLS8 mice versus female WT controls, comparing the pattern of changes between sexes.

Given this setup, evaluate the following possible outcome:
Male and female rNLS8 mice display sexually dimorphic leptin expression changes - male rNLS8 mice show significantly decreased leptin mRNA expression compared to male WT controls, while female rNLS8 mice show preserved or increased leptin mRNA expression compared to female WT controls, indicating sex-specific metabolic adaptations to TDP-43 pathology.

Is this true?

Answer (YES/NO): YES